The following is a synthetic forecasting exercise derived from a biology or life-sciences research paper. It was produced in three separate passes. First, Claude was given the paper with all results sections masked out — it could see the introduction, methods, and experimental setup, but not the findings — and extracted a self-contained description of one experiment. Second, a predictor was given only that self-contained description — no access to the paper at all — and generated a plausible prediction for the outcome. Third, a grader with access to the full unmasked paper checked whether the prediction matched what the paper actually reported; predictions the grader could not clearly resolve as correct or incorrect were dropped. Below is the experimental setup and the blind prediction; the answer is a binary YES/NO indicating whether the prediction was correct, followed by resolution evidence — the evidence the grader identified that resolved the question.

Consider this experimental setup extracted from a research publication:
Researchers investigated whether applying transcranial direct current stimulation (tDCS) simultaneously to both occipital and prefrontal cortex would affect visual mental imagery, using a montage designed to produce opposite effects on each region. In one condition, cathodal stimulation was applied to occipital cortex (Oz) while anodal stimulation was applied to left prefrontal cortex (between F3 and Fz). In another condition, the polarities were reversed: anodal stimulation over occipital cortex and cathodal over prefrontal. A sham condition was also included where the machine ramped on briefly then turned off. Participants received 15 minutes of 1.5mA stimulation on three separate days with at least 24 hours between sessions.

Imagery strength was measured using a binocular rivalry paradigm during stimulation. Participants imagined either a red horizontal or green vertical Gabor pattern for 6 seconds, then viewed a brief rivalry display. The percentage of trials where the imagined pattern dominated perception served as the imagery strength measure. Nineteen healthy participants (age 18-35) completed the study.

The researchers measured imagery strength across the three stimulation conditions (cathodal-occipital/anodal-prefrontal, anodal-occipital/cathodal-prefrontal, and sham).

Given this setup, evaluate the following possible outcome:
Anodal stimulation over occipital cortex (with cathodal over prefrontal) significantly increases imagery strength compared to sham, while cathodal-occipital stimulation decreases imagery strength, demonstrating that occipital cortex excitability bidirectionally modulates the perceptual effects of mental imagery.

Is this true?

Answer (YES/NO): NO